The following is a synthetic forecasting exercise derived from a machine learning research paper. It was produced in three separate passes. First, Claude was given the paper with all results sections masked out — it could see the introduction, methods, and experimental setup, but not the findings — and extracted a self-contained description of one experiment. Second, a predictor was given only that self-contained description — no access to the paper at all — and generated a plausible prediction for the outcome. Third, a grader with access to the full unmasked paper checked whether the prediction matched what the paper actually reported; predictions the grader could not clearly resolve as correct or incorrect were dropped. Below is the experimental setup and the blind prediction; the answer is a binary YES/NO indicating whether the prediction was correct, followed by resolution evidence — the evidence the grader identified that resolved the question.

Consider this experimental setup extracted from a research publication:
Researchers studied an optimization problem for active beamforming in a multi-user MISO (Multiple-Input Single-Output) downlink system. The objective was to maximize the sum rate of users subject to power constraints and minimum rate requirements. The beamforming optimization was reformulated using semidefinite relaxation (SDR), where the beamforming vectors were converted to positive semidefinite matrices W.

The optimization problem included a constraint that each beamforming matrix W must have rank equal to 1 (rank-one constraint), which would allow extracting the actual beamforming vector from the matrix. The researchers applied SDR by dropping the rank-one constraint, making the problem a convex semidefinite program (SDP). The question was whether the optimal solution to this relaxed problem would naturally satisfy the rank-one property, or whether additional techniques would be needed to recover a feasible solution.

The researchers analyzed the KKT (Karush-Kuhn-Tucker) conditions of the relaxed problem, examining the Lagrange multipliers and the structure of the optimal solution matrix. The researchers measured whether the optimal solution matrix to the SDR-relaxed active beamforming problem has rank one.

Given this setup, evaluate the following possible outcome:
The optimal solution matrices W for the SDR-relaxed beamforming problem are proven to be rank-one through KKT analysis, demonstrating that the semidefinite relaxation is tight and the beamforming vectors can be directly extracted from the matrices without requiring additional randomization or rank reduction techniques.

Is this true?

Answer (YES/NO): YES